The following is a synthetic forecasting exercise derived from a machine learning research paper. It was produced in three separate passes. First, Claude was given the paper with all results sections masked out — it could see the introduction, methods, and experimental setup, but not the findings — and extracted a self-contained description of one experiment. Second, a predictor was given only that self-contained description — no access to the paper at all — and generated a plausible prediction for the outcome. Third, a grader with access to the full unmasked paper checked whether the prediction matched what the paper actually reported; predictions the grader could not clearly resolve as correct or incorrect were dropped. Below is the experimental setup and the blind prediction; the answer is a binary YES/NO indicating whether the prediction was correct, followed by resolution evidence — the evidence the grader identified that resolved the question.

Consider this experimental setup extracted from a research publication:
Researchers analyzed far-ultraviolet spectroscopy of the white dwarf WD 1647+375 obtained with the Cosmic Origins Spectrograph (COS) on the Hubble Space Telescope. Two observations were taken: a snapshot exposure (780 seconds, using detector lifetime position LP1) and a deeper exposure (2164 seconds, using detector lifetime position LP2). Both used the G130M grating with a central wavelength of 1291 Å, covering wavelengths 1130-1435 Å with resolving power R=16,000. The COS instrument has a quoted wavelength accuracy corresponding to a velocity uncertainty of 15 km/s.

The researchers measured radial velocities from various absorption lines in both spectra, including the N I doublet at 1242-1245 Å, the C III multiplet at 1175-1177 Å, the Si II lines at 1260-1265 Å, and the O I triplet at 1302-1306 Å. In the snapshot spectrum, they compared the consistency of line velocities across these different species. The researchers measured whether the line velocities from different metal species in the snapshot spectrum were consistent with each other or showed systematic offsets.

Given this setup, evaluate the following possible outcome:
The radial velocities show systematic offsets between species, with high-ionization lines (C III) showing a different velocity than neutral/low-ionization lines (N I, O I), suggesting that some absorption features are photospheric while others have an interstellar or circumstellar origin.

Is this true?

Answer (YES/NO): NO